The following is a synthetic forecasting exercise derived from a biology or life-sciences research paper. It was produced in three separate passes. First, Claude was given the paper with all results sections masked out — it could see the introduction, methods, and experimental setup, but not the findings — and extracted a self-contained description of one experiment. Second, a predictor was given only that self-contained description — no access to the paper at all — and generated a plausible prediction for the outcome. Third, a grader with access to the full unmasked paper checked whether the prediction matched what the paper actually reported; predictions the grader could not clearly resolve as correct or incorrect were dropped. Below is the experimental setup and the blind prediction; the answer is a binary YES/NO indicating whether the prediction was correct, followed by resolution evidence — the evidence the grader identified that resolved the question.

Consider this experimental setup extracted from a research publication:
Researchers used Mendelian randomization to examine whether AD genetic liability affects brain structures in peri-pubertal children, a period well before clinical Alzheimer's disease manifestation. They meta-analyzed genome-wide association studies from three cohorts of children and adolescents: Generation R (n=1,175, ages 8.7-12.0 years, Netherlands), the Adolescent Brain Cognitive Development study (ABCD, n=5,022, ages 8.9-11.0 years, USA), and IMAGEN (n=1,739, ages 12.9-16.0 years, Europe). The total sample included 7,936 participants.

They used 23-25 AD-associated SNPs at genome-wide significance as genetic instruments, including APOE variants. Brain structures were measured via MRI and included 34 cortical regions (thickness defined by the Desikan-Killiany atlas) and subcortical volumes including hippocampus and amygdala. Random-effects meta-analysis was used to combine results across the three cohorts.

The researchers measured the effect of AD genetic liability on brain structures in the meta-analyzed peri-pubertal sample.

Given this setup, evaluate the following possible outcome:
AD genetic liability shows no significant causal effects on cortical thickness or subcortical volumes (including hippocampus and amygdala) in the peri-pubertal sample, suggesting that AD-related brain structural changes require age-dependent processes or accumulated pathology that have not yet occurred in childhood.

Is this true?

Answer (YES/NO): NO